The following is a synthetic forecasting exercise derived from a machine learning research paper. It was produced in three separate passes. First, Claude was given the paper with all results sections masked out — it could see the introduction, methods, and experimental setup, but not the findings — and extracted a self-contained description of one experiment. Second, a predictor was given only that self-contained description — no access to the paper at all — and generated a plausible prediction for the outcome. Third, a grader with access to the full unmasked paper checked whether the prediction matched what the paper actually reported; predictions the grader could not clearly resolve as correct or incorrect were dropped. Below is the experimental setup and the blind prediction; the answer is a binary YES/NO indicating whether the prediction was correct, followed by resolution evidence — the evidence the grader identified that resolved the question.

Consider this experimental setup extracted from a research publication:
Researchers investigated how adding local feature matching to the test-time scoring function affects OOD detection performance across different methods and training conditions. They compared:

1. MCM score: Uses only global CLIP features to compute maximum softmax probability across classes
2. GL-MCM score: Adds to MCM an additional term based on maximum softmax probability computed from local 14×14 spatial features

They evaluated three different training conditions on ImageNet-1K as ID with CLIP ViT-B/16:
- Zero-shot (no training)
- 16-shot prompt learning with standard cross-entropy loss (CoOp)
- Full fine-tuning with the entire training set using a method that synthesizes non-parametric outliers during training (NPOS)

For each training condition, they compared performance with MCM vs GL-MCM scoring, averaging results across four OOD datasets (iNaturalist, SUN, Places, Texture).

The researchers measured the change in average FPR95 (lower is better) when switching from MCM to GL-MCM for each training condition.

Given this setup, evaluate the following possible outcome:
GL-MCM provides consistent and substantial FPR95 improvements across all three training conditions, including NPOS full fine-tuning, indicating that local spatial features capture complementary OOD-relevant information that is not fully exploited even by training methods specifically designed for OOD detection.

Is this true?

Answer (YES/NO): YES